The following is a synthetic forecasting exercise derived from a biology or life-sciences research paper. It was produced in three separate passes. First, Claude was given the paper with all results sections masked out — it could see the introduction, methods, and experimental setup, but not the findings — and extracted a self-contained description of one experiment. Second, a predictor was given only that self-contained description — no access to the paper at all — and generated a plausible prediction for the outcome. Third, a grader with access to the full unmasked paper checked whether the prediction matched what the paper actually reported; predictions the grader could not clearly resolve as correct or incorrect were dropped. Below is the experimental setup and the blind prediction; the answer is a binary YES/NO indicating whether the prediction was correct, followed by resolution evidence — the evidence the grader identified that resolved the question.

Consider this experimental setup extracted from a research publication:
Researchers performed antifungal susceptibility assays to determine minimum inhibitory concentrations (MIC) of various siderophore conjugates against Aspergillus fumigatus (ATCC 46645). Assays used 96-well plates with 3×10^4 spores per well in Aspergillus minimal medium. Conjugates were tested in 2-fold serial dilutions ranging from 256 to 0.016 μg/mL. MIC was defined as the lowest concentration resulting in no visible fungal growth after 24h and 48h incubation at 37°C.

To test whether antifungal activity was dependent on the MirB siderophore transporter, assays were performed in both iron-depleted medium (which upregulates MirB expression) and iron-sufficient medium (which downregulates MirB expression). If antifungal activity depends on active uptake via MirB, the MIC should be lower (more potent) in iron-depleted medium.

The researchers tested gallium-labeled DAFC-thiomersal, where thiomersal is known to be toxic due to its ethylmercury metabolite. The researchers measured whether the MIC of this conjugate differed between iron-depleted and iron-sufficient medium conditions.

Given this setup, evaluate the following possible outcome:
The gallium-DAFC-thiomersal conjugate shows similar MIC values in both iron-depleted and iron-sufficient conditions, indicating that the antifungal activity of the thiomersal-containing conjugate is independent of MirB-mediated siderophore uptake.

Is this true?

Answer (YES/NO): YES